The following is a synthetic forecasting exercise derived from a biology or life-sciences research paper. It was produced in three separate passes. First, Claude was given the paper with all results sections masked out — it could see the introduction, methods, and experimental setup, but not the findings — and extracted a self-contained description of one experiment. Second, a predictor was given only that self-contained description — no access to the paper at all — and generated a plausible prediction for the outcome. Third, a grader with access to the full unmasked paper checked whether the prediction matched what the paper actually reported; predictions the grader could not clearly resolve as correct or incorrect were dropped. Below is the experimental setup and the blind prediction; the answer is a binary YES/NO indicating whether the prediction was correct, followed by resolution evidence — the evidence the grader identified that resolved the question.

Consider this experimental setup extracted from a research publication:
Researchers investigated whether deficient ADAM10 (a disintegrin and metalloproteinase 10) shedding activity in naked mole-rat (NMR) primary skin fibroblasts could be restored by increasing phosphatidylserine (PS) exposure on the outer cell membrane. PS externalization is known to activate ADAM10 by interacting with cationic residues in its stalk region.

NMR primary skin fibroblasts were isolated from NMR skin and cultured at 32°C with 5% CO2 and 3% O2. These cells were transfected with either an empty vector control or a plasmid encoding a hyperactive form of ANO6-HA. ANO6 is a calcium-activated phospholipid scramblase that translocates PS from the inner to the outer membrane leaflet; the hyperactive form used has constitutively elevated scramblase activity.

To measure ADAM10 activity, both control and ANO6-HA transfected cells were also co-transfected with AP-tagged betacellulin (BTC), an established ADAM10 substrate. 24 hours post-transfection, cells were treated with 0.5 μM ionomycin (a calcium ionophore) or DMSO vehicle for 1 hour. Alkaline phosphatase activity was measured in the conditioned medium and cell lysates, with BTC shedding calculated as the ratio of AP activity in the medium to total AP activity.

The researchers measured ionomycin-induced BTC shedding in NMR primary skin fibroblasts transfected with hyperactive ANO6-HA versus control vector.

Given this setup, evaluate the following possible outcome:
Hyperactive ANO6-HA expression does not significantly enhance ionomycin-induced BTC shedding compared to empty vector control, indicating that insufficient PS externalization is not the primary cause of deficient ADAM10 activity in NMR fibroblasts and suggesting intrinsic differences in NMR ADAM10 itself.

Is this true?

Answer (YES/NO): NO